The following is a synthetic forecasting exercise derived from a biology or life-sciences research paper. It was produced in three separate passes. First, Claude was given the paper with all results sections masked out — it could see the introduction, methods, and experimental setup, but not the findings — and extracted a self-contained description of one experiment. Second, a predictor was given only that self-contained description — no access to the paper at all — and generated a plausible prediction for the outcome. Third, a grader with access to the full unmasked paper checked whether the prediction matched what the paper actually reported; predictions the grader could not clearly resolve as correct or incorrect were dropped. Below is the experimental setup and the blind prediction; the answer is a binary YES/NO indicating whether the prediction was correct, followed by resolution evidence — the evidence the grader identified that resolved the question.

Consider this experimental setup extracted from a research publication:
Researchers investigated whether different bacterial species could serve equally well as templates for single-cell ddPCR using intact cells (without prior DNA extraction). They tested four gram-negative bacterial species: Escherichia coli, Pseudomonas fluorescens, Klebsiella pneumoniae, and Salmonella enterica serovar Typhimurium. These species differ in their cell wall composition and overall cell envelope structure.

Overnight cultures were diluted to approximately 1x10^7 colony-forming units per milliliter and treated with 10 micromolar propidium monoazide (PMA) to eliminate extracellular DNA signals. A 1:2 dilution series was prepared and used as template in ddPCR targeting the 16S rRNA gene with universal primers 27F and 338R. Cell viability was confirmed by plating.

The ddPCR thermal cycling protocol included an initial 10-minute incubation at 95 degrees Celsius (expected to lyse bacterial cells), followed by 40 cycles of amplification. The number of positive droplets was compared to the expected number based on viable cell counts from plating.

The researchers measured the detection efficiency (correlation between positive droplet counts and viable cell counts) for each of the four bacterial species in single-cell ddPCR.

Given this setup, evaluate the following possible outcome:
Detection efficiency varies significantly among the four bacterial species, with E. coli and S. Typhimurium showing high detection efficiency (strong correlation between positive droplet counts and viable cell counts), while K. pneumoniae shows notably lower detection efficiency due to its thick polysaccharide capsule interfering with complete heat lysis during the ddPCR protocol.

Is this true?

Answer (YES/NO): NO